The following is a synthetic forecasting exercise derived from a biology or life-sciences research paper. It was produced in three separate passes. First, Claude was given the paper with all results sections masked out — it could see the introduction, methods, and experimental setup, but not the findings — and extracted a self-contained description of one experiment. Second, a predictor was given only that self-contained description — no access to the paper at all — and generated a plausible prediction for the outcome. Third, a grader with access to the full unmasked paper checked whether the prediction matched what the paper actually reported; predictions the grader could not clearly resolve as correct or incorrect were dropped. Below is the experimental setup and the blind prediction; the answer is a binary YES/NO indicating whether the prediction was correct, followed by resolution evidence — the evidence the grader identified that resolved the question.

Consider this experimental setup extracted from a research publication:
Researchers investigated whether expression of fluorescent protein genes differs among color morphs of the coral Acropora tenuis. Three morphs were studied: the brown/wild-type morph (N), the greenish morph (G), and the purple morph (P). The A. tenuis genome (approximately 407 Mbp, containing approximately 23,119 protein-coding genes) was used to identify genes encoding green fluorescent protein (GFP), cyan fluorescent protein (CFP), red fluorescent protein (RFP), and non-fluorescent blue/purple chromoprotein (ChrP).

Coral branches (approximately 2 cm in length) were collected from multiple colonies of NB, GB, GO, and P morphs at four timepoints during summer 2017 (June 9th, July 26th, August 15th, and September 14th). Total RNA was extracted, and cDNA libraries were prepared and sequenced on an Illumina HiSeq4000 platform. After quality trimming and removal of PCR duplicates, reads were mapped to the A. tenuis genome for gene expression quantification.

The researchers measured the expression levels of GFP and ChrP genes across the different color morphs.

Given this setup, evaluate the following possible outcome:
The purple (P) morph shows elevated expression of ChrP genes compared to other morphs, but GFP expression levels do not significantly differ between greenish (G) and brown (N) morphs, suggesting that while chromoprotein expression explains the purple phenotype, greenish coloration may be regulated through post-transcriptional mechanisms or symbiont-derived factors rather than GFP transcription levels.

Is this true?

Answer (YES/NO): NO